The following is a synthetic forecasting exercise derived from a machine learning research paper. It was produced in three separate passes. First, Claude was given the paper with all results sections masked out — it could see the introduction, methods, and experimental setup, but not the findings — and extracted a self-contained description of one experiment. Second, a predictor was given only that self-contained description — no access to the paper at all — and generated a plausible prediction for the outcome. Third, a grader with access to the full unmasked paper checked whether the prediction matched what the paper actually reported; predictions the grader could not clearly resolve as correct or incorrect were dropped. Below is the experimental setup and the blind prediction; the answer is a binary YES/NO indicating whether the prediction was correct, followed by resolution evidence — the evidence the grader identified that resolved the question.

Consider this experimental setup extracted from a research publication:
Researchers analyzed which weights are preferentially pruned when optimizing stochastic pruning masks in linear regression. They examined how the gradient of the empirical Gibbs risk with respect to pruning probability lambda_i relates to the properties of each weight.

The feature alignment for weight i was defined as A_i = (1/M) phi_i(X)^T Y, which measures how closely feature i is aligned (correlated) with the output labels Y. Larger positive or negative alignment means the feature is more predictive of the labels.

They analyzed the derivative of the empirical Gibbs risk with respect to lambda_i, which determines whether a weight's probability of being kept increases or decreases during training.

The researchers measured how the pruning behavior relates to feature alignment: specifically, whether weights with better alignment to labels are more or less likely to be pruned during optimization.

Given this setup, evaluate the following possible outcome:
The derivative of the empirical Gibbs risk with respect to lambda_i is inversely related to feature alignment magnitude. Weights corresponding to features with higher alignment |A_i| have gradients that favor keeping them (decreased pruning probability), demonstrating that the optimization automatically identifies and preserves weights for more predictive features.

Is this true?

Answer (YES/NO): NO